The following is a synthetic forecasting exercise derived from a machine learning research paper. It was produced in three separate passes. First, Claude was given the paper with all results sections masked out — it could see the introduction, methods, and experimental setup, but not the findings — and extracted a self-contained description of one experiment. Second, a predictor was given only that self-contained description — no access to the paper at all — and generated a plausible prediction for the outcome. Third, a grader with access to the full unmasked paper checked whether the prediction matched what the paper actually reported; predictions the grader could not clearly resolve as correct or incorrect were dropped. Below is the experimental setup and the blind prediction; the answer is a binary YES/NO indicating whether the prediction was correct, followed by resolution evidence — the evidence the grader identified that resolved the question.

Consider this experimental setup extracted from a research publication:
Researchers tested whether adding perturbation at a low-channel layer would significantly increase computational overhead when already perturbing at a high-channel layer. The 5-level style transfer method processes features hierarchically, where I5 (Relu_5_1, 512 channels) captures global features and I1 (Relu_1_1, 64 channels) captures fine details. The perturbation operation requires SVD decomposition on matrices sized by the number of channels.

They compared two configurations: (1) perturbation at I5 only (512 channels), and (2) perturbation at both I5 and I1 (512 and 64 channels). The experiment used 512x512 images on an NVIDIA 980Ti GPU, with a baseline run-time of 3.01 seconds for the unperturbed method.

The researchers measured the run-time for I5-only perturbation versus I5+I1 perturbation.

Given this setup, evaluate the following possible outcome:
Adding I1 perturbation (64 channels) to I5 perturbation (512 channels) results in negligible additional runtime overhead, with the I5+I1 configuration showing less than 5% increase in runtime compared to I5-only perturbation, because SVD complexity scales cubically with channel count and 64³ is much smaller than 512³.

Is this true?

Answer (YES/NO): YES